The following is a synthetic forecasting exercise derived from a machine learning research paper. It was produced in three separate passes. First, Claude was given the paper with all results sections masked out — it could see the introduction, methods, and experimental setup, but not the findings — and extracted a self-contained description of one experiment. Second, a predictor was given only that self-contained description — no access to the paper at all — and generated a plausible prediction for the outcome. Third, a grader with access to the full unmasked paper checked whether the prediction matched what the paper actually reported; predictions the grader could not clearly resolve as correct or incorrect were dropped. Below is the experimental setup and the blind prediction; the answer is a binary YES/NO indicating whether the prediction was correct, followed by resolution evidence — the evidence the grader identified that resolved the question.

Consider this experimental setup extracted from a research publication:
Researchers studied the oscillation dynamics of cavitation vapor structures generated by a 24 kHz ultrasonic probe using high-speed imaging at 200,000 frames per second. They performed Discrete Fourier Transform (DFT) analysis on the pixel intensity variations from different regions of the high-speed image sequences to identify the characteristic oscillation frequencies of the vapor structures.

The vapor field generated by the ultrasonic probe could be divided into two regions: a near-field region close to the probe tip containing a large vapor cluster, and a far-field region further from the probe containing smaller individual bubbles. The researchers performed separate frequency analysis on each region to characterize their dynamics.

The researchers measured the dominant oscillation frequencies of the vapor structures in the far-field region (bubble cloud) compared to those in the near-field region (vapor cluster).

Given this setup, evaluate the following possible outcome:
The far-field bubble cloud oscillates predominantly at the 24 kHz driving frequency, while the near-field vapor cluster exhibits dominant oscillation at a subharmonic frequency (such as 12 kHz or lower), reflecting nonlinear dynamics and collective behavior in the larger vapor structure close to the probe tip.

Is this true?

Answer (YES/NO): NO